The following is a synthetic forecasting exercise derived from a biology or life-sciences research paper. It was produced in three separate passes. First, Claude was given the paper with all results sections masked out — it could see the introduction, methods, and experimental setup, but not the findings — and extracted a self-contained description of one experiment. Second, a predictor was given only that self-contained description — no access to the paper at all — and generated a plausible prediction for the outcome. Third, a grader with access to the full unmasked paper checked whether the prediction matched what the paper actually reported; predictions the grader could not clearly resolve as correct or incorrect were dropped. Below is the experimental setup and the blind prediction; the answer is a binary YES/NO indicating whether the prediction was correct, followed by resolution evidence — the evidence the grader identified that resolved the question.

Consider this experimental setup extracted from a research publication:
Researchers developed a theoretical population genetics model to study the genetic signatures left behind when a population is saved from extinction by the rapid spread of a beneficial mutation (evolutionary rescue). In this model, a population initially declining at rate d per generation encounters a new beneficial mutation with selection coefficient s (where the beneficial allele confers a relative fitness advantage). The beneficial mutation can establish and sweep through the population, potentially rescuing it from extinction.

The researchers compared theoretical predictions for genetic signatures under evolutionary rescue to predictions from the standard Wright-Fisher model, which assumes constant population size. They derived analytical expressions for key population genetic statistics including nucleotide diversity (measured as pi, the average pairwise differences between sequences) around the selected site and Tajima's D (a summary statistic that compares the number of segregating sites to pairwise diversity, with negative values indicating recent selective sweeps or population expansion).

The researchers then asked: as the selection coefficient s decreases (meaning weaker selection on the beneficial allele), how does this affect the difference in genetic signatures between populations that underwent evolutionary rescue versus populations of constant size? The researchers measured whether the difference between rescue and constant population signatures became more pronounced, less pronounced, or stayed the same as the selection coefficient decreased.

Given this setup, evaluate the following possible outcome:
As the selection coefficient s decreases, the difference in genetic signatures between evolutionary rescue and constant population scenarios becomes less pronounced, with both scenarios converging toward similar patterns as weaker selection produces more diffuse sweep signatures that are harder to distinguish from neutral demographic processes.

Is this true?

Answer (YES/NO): NO